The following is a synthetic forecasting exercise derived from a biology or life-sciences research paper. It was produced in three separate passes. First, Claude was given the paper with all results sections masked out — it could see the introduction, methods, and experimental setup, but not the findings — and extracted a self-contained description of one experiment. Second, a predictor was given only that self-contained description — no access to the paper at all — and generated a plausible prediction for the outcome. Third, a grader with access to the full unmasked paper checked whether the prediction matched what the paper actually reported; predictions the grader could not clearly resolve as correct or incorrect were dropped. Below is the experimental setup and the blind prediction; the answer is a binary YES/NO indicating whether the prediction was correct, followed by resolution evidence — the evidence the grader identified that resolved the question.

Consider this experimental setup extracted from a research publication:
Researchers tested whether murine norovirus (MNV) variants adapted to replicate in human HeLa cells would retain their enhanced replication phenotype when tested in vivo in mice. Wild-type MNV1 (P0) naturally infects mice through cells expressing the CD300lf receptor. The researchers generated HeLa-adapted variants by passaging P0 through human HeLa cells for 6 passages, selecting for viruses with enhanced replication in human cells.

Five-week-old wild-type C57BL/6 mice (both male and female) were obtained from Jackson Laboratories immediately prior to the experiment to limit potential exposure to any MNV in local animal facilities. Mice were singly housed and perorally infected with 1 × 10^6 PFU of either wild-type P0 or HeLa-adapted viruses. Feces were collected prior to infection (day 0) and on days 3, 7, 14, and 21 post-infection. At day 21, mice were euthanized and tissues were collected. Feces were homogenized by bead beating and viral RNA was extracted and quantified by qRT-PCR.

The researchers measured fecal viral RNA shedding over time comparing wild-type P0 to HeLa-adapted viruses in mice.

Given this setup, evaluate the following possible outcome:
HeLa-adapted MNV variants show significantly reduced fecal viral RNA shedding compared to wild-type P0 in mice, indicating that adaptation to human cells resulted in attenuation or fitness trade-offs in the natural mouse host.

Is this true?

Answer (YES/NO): NO